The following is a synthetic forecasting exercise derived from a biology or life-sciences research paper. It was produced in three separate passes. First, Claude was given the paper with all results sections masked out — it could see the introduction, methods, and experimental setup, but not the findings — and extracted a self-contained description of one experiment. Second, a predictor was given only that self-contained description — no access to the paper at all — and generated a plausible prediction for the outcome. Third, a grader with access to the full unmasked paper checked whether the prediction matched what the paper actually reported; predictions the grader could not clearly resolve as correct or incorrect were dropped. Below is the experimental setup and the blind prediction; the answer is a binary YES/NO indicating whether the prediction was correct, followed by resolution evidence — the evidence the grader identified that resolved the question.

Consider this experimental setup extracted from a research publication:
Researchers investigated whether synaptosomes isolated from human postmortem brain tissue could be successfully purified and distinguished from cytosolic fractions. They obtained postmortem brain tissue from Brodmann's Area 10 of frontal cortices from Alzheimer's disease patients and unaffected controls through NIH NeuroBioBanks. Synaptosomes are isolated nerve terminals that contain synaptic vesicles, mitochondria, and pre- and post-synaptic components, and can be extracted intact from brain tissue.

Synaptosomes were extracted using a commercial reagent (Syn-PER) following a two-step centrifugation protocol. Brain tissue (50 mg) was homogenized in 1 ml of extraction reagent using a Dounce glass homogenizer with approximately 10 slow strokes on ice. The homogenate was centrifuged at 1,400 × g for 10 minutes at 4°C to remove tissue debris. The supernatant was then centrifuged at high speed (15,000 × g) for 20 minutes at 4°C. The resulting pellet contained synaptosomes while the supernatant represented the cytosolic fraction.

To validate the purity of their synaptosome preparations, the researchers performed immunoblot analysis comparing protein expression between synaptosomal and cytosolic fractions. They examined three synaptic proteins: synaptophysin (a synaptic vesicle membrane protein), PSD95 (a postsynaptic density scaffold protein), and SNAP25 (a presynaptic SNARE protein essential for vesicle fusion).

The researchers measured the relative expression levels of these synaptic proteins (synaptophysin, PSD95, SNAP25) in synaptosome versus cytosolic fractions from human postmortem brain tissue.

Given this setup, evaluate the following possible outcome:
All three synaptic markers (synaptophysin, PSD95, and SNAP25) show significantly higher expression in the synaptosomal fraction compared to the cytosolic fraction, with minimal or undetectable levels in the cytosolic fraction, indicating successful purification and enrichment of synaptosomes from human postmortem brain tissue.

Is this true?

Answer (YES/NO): NO